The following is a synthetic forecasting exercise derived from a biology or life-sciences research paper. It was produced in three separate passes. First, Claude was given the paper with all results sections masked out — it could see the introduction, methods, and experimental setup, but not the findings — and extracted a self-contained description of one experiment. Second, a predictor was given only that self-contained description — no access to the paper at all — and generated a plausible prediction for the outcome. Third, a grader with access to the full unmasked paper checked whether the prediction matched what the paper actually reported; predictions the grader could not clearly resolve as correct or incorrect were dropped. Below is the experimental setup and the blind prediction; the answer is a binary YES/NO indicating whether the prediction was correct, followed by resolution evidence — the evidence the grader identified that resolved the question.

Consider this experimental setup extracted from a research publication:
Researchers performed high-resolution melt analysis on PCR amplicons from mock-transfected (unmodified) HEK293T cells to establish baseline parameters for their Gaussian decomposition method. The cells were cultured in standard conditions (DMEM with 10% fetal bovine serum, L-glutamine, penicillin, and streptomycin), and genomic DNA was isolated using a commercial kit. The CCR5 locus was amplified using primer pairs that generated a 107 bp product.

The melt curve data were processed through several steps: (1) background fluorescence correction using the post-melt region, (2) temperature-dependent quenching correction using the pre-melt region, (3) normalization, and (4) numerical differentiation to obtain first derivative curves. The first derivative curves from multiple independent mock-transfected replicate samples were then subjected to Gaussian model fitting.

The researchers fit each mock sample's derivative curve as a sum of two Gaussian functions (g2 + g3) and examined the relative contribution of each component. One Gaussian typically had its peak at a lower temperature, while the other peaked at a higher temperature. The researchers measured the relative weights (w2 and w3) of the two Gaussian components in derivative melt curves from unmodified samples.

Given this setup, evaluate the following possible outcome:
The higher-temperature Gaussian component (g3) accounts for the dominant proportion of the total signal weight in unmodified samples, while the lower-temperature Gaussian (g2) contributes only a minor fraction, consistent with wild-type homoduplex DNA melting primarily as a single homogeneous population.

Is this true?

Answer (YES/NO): NO